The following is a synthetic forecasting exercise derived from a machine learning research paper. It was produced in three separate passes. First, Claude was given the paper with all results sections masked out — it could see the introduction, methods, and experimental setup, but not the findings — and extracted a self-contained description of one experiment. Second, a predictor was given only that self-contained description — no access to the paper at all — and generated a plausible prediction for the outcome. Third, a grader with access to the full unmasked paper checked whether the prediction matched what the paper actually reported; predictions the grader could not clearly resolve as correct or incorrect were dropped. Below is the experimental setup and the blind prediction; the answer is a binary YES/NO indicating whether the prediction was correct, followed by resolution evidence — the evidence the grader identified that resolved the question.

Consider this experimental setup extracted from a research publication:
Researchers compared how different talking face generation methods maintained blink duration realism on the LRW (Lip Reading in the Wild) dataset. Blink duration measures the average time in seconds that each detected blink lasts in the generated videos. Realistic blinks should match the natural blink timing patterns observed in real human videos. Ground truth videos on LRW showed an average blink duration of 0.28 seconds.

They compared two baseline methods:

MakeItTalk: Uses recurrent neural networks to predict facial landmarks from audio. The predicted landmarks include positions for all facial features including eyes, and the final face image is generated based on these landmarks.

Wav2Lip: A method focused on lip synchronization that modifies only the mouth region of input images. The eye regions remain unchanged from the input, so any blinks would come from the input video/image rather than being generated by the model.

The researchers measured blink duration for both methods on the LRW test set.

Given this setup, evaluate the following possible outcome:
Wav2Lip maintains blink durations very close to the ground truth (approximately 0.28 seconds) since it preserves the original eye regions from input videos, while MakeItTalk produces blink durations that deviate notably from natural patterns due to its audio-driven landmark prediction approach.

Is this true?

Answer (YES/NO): NO